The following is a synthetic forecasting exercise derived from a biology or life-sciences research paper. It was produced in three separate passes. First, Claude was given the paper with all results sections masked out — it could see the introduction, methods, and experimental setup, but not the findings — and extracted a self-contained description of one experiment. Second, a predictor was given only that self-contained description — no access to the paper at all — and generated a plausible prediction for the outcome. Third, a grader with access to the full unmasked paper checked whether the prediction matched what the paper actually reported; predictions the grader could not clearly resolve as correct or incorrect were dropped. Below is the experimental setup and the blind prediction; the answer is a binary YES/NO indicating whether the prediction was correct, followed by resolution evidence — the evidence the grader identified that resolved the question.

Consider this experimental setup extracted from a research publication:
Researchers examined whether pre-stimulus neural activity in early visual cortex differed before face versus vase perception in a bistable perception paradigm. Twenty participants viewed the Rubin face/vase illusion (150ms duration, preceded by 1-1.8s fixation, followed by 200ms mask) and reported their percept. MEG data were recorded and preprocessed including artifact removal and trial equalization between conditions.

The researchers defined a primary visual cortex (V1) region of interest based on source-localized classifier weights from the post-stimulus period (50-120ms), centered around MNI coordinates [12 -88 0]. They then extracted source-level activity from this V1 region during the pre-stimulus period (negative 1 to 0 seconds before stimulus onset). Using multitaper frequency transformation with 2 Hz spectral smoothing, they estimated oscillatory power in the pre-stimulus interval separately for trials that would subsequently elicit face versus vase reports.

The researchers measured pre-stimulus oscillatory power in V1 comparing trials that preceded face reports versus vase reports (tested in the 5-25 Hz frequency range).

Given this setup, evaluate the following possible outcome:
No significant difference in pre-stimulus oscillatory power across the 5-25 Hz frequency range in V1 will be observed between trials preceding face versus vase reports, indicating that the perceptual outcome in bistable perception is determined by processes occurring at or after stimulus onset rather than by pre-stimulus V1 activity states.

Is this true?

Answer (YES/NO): NO